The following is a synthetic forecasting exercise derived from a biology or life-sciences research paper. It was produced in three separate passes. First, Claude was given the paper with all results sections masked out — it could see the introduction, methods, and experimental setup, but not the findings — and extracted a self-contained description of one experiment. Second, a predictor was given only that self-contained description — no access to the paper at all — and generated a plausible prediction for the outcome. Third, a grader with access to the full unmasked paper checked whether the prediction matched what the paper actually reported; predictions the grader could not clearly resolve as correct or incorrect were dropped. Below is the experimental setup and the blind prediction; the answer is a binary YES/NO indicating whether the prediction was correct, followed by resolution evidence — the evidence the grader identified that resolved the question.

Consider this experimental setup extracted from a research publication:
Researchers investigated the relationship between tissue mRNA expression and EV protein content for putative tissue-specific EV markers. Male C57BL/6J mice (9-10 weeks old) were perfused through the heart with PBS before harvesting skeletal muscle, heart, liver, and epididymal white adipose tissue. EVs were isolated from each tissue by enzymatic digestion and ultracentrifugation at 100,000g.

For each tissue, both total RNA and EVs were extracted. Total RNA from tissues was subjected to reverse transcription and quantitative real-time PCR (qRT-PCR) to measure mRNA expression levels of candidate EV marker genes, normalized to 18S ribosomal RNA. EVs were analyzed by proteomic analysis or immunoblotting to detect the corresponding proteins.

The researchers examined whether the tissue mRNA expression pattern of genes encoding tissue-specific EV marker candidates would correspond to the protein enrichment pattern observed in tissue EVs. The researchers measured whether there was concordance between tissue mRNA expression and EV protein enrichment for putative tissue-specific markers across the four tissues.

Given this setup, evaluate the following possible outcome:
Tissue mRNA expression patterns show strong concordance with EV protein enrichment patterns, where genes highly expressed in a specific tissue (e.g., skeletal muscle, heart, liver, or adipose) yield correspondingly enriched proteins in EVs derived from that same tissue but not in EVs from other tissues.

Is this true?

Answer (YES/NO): NO